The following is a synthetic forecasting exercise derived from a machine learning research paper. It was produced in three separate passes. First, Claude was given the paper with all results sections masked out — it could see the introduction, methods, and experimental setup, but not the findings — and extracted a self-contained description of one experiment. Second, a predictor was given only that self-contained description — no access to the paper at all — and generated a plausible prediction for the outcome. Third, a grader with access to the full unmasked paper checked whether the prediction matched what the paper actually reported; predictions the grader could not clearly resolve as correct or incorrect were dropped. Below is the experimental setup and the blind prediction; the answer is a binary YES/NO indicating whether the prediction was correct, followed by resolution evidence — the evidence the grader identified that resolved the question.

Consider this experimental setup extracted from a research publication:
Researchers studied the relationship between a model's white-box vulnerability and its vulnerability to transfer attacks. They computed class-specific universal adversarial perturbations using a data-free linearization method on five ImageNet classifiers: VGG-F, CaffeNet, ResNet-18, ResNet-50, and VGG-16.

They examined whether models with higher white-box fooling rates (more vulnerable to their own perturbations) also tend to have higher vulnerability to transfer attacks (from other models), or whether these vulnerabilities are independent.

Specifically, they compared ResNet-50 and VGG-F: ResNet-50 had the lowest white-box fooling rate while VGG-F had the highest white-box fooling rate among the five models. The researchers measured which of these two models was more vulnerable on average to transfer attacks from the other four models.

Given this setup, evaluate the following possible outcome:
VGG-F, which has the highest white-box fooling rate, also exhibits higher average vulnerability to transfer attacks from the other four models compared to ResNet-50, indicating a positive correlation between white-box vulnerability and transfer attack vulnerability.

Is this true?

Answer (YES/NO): YES